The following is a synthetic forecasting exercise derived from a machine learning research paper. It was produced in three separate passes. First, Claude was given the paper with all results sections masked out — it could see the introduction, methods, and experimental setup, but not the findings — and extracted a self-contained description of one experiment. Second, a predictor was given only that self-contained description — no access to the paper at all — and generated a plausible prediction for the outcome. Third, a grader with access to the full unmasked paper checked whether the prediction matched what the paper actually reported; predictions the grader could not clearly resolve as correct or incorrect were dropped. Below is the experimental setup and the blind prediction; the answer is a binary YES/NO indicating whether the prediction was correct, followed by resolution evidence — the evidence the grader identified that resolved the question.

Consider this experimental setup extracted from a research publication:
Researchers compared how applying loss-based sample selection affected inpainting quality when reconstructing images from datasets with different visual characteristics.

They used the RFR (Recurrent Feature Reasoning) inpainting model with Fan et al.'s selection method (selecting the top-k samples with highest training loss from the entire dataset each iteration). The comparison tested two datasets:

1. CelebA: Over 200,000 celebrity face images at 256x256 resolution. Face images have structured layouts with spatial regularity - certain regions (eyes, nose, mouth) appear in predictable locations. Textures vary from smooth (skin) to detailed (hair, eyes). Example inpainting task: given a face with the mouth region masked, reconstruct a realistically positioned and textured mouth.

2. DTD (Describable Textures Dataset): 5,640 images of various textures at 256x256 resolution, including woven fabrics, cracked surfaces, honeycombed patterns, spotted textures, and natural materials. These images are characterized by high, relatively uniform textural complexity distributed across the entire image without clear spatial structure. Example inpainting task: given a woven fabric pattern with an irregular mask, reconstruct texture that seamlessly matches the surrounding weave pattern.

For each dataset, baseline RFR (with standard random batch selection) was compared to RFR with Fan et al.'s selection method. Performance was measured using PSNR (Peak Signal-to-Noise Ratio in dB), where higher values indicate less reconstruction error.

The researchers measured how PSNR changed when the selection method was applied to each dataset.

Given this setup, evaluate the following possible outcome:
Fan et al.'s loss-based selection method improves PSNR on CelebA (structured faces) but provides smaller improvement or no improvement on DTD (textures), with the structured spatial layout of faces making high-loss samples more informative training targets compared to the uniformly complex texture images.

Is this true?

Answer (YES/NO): NO